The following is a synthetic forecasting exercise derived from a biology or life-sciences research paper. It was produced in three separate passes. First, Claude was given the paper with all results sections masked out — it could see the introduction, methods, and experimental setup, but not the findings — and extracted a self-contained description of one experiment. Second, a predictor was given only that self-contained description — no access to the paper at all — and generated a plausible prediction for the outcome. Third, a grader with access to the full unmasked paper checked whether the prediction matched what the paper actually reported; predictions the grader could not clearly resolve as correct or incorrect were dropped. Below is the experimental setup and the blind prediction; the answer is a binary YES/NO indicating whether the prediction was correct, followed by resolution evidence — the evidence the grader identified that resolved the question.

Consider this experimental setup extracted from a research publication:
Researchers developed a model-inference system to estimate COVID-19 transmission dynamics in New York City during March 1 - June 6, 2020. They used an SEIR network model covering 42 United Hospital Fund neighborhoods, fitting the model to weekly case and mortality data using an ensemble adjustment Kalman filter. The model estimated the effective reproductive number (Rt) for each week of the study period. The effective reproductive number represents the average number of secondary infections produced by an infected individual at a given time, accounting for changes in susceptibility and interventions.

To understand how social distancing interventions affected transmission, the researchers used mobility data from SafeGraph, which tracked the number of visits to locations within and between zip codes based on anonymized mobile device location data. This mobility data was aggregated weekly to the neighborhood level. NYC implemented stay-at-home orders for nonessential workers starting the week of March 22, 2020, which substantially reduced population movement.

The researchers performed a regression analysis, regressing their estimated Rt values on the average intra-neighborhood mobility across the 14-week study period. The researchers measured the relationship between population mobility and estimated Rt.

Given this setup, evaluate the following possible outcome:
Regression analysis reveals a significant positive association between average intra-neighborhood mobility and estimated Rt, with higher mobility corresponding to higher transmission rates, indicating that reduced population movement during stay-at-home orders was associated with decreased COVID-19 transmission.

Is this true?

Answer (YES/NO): YES